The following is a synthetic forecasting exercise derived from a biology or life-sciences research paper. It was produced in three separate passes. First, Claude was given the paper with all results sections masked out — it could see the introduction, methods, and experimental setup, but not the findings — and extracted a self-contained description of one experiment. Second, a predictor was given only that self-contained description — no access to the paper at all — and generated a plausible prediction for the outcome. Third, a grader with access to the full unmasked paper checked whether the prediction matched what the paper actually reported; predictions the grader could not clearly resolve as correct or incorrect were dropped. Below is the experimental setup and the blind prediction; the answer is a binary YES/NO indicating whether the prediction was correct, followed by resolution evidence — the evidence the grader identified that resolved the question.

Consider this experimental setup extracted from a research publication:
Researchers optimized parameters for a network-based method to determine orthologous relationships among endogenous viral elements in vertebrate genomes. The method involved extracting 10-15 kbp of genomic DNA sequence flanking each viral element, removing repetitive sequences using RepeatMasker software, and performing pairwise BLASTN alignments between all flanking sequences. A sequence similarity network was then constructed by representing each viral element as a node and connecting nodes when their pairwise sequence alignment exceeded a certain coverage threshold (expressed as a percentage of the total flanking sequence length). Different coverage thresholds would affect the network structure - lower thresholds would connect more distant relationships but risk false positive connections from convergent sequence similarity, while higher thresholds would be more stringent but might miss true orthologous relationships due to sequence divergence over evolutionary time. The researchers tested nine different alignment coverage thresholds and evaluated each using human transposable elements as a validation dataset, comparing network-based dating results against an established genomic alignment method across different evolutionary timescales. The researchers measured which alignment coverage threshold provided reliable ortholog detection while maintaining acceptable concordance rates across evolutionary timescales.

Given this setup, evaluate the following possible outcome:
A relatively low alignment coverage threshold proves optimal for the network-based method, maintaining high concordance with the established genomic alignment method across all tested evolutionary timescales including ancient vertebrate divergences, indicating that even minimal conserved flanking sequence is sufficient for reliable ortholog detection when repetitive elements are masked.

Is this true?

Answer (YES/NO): NO